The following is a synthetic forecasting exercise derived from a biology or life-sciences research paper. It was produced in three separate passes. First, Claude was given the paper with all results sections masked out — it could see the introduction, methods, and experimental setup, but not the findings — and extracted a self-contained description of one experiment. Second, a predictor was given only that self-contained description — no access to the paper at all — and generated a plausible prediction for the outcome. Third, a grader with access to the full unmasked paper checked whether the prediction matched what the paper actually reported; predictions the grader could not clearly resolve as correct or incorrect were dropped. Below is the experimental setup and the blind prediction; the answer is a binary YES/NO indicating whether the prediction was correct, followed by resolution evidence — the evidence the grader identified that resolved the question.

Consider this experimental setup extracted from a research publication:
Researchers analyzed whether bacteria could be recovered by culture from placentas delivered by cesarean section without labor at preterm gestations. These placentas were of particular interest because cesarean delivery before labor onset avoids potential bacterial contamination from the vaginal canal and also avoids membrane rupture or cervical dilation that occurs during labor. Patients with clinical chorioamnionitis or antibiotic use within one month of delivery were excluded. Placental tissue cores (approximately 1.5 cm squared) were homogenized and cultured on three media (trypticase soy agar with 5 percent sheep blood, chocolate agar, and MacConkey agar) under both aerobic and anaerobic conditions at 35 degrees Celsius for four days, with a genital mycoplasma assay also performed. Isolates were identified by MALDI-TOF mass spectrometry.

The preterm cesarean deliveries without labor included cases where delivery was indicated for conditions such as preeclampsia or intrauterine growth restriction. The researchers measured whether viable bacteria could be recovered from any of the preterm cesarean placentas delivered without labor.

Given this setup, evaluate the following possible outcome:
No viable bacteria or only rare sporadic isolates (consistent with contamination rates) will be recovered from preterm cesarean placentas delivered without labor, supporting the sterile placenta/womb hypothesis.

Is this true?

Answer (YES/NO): NO